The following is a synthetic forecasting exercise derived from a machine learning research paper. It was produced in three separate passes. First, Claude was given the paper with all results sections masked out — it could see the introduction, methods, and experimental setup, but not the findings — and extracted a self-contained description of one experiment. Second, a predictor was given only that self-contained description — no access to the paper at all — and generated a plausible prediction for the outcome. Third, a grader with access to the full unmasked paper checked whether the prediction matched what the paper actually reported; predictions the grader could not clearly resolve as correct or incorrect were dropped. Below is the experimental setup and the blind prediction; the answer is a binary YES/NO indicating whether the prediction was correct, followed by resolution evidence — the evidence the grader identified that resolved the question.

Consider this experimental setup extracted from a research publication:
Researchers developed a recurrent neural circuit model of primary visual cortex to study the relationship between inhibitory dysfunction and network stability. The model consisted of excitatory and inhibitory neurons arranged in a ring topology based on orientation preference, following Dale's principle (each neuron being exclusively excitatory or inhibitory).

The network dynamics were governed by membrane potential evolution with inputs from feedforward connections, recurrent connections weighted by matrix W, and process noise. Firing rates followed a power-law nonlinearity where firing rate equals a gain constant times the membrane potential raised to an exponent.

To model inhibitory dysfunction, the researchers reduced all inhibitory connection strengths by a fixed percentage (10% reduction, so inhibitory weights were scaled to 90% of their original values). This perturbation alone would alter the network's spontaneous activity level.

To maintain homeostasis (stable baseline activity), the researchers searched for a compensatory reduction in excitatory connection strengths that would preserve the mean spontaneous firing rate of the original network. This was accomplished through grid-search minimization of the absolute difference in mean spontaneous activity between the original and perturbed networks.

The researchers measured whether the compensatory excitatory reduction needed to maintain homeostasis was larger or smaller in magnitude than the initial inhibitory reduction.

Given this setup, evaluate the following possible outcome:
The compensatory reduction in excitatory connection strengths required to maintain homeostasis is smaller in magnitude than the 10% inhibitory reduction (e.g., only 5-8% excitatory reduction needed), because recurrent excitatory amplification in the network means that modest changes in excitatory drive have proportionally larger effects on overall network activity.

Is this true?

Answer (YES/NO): YES